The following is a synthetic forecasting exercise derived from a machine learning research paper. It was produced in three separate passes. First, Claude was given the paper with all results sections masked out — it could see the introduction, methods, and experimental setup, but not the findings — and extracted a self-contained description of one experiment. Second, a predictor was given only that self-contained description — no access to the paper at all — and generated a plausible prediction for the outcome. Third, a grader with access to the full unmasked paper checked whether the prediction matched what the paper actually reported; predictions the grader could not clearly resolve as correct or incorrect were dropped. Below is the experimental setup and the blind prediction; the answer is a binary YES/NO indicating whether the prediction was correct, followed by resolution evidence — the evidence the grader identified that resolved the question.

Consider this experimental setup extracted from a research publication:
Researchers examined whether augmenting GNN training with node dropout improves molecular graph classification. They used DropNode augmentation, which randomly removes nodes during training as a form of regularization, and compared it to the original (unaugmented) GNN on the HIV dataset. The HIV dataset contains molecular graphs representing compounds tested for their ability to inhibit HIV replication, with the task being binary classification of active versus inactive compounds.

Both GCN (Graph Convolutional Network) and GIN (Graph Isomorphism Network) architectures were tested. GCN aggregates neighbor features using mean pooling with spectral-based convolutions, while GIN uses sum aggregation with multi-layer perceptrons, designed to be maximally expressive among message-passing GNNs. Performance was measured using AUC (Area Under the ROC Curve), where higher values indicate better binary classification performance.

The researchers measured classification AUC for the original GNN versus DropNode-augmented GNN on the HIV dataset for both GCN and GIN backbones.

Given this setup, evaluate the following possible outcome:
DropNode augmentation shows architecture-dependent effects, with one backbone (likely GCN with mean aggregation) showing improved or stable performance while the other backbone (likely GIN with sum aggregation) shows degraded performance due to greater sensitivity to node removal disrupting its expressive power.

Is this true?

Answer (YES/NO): NO